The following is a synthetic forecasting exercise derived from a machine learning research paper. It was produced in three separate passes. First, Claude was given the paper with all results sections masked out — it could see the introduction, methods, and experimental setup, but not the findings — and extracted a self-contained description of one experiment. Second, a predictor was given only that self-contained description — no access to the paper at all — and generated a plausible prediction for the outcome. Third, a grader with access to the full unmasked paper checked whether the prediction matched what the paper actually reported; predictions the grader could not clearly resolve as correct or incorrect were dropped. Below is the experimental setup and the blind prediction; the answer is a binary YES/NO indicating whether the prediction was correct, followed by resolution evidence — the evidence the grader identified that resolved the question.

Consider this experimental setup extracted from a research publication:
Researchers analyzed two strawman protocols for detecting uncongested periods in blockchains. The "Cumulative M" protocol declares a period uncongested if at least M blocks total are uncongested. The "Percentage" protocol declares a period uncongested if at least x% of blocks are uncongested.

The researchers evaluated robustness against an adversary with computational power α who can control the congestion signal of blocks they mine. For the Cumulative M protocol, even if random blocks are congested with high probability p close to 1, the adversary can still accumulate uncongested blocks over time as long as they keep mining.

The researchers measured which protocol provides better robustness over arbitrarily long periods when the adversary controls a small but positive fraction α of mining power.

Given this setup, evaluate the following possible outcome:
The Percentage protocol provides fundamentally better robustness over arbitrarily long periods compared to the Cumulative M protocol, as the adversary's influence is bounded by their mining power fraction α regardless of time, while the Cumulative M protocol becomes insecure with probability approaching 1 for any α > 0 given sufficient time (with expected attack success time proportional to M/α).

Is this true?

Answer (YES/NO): YES